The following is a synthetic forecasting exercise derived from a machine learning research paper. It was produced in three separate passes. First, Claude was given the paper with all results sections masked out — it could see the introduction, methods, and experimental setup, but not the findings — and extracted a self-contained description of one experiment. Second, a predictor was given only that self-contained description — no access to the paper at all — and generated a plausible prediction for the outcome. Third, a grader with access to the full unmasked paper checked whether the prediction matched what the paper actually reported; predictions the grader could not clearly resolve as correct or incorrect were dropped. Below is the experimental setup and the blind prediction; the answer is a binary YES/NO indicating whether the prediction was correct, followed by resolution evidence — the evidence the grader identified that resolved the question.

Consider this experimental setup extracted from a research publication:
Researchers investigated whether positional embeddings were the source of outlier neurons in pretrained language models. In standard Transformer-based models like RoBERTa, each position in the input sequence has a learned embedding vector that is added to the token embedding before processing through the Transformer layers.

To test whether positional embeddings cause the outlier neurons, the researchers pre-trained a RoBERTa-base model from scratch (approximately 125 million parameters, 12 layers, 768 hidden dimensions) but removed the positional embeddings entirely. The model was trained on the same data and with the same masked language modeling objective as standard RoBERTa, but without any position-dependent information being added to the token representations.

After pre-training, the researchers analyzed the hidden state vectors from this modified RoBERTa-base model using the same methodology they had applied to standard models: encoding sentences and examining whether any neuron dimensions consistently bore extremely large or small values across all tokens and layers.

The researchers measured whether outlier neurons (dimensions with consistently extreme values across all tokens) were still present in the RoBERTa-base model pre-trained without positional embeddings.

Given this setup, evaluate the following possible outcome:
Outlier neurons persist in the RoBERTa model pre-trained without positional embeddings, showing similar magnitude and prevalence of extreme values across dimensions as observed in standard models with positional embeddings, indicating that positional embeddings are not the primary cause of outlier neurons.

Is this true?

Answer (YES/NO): NO